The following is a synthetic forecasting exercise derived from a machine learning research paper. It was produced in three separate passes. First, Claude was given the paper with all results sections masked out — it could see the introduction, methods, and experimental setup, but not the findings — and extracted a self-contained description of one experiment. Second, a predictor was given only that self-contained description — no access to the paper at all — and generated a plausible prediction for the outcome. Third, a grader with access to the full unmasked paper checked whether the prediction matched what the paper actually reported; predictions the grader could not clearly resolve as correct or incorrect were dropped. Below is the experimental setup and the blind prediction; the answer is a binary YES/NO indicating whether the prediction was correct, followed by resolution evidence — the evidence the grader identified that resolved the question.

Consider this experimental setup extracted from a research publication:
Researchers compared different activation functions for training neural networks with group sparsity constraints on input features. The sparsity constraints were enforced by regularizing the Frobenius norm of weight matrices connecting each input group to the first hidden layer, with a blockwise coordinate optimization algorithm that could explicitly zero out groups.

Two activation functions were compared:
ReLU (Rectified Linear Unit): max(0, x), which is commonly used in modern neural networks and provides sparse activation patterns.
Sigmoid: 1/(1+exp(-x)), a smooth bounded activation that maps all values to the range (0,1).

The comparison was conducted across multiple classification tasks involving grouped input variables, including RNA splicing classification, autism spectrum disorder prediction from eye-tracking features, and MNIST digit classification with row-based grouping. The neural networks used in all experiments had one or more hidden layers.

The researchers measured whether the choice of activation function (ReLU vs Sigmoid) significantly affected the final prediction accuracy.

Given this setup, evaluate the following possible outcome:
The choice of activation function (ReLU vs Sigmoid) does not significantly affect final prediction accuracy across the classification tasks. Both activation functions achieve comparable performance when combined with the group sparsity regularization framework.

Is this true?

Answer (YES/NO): YES